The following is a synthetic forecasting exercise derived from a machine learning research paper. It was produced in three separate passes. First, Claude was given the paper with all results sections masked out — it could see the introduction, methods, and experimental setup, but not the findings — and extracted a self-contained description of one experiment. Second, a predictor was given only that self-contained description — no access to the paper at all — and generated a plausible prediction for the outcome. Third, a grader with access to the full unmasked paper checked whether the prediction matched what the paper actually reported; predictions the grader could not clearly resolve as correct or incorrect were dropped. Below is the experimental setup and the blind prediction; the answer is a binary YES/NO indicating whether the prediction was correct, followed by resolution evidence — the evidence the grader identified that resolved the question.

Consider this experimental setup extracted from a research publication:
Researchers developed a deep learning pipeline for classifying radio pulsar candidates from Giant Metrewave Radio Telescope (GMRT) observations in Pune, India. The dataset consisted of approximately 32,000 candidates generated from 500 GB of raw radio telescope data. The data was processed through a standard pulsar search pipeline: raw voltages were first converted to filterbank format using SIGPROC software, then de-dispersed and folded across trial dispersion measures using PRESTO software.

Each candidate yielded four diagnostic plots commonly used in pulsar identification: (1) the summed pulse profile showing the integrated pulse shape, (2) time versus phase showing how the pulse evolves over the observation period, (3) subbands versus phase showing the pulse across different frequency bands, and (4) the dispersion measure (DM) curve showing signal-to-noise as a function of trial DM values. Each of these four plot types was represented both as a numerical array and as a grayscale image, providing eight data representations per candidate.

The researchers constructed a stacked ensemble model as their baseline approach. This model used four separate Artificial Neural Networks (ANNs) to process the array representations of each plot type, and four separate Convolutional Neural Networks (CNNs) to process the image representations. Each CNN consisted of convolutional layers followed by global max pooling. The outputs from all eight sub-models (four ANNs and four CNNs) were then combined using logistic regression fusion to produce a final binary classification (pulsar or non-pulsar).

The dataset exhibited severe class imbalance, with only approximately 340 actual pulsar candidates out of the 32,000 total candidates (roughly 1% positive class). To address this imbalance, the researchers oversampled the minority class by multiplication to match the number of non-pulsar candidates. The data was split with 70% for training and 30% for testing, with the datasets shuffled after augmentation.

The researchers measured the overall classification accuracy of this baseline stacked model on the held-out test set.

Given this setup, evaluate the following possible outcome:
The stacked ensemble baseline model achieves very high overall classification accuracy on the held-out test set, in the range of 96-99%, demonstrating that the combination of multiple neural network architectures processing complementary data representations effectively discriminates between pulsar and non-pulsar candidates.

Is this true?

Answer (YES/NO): NO